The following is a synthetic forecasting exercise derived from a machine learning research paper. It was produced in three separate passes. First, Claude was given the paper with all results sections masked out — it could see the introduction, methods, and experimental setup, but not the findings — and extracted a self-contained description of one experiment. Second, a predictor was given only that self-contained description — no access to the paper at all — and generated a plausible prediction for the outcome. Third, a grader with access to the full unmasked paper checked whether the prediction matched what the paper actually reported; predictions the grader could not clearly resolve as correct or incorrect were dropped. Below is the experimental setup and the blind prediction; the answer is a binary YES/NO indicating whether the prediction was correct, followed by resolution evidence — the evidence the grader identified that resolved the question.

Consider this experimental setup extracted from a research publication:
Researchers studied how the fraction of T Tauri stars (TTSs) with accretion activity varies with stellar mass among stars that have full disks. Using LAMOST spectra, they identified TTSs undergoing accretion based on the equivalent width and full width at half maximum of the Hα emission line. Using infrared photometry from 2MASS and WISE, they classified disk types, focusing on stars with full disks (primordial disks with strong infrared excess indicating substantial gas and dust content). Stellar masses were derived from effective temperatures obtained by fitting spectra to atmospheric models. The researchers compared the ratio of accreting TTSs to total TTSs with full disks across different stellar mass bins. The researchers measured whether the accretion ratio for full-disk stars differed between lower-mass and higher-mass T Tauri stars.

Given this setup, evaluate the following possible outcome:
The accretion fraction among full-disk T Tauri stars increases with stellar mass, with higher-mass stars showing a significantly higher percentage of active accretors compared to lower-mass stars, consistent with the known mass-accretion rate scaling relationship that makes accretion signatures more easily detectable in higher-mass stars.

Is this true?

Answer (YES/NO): YES